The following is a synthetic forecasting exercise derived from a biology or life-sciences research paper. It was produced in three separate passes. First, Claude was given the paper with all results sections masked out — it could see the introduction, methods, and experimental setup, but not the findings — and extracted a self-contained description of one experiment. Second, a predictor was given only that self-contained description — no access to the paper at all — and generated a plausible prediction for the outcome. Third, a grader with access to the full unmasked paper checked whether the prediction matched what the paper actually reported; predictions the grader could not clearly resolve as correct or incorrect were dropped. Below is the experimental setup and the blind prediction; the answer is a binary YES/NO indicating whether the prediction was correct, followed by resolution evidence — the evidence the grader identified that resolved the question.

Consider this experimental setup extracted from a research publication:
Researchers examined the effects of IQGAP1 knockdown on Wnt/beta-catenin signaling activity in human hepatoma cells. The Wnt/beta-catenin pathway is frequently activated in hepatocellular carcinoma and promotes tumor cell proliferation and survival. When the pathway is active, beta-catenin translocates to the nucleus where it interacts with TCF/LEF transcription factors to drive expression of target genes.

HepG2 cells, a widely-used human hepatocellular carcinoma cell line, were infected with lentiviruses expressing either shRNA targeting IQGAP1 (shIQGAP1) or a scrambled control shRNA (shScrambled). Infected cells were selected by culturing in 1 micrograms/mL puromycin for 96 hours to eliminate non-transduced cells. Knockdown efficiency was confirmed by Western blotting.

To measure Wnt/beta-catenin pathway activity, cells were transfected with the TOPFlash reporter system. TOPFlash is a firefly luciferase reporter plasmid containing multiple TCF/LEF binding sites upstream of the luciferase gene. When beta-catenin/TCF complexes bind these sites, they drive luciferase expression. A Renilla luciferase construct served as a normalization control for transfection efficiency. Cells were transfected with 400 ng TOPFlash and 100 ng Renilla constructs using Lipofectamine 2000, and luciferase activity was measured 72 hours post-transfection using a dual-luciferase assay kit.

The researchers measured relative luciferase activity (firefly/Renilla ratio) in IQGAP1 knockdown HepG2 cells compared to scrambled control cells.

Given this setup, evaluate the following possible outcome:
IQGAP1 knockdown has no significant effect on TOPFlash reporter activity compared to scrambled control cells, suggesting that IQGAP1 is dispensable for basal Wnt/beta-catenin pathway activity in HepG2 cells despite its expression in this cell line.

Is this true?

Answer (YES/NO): YES